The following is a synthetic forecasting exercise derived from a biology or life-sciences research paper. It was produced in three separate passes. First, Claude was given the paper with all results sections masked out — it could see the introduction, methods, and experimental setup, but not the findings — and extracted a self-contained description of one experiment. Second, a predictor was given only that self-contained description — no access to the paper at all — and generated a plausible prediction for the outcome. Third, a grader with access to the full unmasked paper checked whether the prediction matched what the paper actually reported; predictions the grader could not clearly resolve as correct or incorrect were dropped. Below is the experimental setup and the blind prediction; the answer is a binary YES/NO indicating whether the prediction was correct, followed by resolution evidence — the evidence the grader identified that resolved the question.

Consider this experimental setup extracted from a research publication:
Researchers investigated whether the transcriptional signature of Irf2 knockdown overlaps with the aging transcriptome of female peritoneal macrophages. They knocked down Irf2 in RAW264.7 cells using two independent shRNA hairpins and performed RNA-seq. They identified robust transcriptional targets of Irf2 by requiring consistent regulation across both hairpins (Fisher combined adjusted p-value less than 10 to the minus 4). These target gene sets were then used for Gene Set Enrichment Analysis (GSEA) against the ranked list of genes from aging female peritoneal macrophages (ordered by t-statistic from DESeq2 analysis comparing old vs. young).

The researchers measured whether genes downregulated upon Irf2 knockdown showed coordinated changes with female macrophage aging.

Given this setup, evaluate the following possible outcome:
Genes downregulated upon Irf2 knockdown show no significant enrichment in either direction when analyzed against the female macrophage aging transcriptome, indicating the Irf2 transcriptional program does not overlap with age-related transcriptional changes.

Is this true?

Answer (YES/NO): NO